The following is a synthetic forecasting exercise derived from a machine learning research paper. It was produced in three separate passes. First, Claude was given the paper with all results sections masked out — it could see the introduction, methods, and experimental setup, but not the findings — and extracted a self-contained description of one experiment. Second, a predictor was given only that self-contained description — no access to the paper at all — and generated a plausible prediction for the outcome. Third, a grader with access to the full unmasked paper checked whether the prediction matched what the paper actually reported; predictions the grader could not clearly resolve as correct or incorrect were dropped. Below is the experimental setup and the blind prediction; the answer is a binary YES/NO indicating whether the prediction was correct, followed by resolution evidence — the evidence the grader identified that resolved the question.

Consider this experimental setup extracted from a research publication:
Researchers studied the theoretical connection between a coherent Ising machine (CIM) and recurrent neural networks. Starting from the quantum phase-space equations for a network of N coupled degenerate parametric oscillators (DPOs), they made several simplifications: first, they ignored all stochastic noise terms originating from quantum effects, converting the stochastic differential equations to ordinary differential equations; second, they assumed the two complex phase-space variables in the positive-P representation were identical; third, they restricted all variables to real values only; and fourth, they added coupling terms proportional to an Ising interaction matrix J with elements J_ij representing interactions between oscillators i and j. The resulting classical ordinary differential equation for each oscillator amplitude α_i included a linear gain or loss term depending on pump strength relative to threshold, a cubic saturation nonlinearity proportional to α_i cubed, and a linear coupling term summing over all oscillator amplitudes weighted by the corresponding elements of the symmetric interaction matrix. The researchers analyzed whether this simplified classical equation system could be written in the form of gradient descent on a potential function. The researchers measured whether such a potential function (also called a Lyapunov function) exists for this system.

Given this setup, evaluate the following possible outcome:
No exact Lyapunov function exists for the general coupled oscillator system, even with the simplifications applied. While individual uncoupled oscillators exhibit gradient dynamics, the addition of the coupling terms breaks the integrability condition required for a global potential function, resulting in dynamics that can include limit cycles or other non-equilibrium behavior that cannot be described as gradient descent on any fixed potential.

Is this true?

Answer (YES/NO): NO